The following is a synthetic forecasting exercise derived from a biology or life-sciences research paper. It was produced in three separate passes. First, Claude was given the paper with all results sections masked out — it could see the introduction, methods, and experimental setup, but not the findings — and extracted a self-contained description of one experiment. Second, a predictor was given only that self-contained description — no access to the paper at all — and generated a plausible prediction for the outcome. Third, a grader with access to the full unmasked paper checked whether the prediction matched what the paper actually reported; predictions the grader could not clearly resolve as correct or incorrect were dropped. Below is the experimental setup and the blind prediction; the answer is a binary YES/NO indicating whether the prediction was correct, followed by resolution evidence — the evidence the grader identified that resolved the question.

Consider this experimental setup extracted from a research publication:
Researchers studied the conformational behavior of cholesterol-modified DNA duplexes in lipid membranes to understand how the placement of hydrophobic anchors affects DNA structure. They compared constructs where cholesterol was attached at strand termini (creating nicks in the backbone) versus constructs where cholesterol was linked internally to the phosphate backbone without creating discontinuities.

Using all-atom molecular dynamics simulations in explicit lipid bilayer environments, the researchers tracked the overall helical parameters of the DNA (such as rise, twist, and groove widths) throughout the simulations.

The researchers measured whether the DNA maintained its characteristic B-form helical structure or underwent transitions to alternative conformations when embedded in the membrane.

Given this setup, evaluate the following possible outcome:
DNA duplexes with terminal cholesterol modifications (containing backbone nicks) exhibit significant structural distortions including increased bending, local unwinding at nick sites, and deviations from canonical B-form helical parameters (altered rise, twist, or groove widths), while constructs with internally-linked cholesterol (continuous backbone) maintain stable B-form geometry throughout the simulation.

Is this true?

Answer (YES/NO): YES